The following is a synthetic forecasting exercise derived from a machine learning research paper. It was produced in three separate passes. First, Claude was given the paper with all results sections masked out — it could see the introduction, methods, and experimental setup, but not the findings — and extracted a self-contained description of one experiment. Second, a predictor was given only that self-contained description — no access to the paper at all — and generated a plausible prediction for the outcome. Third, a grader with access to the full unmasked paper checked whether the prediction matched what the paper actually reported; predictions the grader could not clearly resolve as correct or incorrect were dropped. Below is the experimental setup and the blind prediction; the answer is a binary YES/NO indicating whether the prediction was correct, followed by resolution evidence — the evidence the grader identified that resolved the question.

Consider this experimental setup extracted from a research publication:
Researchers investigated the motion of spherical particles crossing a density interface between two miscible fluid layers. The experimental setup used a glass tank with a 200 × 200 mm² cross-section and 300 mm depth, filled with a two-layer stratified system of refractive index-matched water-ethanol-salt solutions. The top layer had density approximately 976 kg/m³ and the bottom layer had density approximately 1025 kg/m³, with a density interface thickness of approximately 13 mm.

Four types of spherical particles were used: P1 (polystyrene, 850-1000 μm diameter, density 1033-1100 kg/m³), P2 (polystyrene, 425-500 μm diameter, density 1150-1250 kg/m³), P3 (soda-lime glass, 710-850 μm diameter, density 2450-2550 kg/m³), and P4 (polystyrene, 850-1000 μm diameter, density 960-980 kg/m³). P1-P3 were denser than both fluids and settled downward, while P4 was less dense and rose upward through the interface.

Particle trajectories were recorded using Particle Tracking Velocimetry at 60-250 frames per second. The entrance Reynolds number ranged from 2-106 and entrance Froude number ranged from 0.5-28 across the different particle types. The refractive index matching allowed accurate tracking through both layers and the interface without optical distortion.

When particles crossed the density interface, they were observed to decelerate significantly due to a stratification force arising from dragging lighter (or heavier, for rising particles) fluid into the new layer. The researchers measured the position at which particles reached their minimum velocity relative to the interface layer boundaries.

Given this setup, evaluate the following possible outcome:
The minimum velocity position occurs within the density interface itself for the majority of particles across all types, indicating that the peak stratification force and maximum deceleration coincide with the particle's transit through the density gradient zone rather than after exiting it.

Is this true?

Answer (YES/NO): NO